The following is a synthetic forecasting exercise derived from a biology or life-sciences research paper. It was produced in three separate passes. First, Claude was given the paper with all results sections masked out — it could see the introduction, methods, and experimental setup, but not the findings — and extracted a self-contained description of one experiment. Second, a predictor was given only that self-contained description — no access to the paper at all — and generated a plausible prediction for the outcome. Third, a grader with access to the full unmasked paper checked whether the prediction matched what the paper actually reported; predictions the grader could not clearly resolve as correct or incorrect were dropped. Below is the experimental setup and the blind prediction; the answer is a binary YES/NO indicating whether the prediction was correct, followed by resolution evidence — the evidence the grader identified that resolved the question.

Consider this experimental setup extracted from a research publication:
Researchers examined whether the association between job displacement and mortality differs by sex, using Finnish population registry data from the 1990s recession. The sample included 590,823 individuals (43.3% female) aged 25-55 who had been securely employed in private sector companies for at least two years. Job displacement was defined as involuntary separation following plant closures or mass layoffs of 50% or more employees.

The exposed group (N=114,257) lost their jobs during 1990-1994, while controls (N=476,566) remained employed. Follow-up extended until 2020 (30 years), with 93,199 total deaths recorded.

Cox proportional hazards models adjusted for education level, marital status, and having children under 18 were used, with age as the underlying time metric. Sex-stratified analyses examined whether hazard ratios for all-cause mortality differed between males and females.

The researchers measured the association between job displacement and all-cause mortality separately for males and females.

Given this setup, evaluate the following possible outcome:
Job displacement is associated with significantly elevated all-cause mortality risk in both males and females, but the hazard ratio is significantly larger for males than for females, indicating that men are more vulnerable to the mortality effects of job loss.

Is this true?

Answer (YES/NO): YES